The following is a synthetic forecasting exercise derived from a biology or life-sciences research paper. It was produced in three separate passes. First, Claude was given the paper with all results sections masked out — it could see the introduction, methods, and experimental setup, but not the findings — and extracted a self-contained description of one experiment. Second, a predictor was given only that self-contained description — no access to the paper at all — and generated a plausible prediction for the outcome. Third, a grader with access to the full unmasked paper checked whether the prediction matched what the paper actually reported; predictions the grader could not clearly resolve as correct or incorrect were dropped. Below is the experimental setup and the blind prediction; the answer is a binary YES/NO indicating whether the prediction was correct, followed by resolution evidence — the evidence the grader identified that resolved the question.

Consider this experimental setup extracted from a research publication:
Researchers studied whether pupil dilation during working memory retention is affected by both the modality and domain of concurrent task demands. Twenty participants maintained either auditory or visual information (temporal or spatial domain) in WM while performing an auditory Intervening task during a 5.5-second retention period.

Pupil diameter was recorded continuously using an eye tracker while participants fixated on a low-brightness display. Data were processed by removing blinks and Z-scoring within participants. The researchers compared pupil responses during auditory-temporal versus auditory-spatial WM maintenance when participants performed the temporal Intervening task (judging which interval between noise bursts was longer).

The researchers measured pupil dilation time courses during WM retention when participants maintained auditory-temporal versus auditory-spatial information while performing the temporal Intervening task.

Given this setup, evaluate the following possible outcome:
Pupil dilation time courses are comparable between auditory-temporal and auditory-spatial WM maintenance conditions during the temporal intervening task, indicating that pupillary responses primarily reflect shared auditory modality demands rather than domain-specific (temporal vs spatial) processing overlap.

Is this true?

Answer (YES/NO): NO